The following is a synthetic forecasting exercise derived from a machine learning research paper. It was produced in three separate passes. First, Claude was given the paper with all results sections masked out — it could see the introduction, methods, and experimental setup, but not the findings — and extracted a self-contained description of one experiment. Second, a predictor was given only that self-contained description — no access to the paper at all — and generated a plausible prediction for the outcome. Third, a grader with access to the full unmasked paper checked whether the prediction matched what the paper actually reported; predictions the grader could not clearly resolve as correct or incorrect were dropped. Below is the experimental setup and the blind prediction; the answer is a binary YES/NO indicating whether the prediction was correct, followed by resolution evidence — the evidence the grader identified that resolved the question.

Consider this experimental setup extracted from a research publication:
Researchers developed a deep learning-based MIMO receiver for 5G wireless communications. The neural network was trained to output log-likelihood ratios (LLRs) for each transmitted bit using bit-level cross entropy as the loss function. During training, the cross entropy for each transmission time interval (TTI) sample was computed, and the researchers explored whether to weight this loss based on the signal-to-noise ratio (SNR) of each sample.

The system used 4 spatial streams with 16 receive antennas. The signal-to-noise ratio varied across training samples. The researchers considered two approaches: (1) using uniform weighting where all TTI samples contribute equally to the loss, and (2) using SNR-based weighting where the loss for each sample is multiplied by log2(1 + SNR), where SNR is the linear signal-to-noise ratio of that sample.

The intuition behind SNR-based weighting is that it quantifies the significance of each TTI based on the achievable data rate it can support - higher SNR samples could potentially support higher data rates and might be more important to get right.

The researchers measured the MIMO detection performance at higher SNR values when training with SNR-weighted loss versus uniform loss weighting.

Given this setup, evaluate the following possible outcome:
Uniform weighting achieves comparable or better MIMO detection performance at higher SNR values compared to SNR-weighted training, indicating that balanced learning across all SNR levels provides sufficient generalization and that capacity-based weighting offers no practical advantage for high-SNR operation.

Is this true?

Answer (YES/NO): NO